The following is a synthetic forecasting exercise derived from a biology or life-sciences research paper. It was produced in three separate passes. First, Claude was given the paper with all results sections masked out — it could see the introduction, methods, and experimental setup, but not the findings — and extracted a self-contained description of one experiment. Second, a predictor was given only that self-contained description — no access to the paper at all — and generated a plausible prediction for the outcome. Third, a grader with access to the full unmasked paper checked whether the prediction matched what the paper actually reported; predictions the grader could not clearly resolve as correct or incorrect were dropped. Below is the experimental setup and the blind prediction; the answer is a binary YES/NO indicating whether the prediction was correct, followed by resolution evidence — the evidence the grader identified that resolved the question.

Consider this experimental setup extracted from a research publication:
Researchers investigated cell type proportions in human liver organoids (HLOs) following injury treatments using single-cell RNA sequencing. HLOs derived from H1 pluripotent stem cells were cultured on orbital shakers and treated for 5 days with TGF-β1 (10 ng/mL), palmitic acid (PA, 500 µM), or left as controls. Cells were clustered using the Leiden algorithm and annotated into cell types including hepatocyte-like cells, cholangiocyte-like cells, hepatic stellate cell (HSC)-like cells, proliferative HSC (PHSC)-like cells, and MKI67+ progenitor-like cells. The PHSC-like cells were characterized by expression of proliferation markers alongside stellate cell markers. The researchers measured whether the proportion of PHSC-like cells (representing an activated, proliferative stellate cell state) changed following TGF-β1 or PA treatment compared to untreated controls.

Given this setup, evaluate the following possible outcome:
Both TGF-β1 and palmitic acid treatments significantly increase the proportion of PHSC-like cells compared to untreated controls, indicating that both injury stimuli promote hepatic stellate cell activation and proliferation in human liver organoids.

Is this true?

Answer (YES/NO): NO